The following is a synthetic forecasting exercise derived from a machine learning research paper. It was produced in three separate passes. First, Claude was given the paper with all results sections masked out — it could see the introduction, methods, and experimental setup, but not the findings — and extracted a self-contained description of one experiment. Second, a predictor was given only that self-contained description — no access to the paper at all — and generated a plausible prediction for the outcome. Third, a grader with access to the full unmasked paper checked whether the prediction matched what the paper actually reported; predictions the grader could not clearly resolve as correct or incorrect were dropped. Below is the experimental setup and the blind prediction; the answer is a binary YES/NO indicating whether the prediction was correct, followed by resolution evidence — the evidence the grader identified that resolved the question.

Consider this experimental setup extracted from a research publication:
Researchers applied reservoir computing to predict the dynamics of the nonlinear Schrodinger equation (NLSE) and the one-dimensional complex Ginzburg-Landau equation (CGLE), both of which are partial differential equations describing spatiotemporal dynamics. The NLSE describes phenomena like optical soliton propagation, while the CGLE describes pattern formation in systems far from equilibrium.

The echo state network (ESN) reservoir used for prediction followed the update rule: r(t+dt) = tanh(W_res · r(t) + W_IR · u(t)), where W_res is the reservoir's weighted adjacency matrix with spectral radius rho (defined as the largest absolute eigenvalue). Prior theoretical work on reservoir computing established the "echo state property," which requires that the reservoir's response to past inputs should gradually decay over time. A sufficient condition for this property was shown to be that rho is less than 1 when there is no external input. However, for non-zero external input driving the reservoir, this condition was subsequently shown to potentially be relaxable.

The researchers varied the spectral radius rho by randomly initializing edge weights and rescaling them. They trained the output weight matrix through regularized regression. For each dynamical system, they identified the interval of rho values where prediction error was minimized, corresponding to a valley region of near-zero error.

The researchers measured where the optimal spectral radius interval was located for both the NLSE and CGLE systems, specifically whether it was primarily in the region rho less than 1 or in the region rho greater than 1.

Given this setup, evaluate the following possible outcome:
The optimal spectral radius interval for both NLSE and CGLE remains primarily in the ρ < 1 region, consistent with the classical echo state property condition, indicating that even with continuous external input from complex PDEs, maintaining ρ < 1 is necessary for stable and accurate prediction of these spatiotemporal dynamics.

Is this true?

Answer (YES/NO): NO